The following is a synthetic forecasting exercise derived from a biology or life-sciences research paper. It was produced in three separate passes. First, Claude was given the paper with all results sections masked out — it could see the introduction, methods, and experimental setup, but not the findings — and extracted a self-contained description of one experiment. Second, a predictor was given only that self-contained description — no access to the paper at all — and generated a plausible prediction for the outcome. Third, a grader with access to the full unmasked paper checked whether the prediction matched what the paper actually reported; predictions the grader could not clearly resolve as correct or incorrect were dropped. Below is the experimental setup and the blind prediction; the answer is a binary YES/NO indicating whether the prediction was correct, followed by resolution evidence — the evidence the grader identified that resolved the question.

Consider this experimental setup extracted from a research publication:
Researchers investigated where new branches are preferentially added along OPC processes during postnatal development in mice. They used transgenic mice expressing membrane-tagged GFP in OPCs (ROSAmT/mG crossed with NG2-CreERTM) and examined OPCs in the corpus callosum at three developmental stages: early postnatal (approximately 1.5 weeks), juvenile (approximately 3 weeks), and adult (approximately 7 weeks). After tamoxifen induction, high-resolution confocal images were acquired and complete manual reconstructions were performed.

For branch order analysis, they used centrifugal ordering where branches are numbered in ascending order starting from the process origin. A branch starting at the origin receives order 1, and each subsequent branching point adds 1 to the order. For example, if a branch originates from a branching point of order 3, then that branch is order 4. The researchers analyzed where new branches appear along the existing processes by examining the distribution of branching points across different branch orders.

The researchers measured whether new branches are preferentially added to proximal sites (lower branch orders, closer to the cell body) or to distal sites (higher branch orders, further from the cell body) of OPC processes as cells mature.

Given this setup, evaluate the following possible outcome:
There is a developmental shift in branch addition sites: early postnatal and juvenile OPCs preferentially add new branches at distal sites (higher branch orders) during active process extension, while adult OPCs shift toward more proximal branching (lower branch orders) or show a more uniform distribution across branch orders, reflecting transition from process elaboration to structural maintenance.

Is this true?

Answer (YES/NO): NO